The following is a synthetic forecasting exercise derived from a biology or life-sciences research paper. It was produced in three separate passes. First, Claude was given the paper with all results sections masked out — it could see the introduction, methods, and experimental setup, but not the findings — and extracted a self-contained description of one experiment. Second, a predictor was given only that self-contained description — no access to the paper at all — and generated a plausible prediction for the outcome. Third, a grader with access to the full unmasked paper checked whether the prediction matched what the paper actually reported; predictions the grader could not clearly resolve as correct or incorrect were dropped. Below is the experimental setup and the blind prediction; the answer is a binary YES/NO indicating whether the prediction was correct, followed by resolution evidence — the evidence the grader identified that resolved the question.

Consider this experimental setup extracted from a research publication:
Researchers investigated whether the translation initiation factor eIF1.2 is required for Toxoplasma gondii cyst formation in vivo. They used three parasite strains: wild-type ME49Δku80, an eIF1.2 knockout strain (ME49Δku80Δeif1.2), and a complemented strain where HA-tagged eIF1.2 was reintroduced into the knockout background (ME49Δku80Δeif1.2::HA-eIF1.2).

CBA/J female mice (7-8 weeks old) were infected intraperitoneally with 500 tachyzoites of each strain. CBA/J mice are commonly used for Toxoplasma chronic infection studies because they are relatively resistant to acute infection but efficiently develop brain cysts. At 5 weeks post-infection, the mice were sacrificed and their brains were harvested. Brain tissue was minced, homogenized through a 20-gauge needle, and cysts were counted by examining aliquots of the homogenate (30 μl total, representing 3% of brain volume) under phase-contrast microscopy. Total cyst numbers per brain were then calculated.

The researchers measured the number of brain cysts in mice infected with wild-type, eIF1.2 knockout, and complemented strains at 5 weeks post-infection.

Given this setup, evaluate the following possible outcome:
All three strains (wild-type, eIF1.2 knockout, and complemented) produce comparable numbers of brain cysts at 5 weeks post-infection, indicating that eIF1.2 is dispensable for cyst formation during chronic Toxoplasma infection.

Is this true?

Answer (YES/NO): NO